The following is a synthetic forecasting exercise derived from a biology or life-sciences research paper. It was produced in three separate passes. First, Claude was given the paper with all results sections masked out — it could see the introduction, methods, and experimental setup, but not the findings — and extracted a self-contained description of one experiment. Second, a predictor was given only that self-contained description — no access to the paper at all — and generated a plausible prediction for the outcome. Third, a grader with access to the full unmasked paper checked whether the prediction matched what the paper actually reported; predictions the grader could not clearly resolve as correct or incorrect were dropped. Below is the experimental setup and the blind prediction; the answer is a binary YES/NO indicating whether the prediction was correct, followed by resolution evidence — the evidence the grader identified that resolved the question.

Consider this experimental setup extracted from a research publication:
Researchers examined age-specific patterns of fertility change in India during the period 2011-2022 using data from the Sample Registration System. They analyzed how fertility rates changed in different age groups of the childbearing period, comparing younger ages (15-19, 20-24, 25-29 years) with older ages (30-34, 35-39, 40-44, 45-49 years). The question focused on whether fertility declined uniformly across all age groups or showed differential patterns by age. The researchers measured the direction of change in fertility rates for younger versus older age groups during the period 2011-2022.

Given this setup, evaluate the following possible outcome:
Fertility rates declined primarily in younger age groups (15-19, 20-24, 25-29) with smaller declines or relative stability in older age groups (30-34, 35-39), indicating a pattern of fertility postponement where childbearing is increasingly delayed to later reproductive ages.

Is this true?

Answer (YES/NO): NO